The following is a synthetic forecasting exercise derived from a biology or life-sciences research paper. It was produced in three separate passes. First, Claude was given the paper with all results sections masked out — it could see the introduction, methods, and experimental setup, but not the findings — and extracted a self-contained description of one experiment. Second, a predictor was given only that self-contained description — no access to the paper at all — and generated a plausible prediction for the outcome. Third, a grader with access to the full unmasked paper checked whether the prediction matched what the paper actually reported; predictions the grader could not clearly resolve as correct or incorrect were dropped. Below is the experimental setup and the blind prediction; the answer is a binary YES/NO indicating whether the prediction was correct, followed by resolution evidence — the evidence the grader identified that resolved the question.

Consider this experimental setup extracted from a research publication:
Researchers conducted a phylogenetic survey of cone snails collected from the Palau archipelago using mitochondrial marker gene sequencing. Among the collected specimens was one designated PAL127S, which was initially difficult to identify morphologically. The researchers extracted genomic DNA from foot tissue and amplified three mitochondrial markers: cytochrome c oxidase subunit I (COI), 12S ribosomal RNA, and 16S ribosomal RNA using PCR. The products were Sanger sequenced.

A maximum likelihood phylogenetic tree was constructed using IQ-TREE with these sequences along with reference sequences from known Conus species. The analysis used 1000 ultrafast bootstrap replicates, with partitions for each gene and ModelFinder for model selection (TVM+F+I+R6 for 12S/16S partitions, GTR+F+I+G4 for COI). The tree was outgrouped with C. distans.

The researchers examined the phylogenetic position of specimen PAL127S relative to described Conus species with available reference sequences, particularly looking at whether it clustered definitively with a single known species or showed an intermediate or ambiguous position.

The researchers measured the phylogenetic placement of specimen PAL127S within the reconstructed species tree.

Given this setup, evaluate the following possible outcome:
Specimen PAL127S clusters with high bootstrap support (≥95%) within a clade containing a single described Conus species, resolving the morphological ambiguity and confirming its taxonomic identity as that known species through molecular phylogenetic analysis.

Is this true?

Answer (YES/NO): NO